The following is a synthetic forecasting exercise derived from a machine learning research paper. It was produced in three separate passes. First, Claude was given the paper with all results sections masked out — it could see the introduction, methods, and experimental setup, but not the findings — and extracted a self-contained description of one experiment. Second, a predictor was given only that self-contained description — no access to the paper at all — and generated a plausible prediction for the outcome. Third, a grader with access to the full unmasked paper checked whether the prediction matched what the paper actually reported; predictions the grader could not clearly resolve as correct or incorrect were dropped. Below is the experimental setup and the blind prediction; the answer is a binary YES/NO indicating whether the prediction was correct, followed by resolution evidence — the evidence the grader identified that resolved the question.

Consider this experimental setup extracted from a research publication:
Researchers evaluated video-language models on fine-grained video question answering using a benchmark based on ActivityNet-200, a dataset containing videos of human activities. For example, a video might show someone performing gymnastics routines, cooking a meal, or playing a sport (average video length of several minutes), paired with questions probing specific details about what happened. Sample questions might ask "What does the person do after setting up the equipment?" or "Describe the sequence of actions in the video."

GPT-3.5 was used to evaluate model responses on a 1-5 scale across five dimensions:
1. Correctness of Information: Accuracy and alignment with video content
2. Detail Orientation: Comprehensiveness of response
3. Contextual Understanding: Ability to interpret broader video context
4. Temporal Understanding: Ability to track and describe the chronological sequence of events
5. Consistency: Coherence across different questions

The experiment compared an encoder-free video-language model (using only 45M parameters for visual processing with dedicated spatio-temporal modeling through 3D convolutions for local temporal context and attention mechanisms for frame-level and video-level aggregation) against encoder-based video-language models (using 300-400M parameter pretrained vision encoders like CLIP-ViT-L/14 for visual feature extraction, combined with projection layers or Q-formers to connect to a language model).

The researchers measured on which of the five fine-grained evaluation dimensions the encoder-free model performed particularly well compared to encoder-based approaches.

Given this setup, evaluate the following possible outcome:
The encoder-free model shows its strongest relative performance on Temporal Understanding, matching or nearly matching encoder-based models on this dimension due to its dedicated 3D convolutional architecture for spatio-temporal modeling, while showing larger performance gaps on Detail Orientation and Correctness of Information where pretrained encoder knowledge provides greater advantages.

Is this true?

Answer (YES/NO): NO